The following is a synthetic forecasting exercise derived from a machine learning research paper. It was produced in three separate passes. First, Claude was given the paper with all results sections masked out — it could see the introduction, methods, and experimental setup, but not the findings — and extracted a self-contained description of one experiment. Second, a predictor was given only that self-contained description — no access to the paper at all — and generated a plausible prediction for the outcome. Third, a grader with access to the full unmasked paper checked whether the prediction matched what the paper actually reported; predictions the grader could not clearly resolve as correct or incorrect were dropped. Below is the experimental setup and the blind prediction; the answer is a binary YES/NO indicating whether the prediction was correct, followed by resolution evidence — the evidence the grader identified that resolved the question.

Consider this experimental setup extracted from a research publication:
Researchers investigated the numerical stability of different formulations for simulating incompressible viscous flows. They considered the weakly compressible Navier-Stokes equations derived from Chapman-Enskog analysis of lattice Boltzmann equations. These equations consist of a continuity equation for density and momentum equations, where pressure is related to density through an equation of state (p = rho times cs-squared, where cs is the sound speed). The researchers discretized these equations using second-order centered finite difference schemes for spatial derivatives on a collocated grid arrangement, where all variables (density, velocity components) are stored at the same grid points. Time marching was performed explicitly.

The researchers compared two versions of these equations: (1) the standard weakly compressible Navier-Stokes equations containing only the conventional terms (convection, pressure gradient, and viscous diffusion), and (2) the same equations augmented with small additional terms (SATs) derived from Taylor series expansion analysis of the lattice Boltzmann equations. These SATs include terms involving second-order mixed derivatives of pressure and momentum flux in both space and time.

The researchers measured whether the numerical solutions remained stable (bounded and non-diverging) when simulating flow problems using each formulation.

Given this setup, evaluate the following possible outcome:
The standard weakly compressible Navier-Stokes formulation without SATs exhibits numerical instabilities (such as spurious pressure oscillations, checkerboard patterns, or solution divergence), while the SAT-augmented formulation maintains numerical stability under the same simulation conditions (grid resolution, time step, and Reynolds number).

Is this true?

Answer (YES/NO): YES